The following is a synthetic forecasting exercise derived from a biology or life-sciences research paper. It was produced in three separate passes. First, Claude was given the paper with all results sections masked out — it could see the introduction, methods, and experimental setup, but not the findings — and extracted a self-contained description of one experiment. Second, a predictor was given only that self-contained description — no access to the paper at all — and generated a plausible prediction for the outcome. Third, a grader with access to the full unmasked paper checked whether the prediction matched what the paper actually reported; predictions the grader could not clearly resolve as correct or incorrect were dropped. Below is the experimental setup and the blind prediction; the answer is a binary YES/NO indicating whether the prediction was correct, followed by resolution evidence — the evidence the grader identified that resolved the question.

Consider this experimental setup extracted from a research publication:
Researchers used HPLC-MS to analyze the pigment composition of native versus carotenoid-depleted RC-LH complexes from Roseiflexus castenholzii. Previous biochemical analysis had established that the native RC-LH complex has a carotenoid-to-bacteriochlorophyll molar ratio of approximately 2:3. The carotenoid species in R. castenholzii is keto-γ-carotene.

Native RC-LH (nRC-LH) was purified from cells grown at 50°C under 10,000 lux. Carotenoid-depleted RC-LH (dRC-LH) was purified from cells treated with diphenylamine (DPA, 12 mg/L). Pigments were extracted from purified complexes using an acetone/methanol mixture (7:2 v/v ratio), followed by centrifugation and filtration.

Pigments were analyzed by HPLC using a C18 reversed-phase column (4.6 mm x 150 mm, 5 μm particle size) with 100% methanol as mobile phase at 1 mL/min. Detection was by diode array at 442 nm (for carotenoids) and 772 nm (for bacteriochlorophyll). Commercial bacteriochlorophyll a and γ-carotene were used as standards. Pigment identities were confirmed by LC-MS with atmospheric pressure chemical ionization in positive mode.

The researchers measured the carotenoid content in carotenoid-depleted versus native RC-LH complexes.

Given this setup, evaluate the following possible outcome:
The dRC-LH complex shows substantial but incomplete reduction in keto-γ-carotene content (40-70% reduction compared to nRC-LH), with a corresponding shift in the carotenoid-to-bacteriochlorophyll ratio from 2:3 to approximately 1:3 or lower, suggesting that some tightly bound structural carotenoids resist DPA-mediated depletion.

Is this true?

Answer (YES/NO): NO